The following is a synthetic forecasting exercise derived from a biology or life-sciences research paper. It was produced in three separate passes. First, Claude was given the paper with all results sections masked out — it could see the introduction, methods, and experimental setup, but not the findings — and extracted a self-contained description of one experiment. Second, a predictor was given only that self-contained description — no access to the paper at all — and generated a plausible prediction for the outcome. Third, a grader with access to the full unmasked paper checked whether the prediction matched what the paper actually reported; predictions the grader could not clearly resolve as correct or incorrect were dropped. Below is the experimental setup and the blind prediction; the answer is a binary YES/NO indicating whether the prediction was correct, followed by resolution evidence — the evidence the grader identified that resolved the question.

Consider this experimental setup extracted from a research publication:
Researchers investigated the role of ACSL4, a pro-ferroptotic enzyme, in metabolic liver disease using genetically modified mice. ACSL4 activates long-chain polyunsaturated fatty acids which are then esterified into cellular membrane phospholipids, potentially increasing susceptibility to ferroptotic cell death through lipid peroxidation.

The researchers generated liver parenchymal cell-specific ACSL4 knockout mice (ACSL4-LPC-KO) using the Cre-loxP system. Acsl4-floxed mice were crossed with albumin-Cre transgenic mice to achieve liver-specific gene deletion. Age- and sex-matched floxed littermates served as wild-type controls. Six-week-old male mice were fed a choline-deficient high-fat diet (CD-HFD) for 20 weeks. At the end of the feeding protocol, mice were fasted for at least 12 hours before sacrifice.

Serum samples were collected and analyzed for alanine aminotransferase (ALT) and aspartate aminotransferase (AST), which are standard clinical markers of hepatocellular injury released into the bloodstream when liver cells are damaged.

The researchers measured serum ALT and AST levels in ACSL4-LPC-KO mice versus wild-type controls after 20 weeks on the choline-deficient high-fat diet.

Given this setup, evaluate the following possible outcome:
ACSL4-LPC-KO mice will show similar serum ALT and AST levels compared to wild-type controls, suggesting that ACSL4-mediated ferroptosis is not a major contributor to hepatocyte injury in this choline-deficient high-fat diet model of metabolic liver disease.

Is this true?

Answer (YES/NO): YES